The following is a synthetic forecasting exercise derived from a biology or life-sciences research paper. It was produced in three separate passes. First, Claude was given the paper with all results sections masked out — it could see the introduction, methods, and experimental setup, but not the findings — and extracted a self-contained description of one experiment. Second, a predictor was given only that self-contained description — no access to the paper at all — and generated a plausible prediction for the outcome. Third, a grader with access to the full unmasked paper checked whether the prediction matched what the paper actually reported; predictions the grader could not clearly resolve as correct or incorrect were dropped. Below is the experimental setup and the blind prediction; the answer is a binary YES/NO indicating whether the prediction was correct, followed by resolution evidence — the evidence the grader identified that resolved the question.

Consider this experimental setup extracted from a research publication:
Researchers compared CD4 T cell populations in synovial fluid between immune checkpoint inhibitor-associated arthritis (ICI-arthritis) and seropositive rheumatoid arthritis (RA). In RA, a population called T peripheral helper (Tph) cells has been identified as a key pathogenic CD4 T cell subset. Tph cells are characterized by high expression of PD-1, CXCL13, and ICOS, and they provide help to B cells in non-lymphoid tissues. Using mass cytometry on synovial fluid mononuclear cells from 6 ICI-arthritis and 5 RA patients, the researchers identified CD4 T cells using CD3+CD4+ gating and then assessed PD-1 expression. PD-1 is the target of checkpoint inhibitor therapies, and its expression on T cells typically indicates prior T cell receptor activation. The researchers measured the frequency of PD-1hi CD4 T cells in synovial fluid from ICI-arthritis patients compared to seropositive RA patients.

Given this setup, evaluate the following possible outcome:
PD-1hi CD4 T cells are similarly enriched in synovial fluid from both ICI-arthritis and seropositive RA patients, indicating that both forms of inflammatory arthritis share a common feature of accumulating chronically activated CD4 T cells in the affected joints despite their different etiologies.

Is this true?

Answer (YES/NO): NO